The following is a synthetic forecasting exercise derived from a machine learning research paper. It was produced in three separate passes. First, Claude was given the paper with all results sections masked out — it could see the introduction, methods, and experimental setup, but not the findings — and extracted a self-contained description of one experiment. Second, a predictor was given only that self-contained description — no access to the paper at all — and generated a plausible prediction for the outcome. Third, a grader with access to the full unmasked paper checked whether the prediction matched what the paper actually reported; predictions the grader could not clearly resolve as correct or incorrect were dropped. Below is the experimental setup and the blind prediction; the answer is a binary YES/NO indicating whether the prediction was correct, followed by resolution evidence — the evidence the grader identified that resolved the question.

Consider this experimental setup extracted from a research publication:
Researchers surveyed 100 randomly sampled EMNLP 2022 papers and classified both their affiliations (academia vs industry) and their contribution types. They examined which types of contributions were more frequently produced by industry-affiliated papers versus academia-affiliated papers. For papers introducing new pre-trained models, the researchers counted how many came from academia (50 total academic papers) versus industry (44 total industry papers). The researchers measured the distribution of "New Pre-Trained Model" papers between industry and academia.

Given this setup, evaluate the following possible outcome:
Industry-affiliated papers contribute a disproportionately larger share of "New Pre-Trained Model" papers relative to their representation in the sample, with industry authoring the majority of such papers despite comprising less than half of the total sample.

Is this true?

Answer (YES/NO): YES